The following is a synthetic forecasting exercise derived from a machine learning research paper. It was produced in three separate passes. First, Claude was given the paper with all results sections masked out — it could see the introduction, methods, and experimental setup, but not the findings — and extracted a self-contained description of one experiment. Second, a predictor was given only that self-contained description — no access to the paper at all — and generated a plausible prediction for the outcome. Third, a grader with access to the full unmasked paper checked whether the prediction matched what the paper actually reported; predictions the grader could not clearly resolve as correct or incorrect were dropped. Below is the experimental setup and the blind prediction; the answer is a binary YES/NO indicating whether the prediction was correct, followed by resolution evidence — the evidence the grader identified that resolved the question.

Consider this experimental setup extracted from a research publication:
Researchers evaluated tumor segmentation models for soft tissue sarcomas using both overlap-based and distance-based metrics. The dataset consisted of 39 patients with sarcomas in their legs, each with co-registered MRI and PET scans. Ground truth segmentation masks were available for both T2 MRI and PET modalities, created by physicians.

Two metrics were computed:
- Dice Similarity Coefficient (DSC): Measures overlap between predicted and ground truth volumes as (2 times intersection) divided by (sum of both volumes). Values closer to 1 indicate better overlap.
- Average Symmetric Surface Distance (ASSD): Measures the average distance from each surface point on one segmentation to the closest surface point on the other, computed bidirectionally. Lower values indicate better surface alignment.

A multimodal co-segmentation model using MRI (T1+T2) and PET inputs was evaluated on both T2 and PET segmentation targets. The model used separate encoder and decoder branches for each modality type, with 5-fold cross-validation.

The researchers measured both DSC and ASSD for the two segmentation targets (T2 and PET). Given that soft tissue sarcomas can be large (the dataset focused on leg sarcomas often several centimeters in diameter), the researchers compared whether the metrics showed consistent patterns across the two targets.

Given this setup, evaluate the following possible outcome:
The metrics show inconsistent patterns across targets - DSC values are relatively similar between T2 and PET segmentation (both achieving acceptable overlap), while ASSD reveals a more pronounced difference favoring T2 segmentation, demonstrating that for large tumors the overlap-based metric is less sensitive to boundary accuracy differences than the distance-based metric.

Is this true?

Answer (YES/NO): NO